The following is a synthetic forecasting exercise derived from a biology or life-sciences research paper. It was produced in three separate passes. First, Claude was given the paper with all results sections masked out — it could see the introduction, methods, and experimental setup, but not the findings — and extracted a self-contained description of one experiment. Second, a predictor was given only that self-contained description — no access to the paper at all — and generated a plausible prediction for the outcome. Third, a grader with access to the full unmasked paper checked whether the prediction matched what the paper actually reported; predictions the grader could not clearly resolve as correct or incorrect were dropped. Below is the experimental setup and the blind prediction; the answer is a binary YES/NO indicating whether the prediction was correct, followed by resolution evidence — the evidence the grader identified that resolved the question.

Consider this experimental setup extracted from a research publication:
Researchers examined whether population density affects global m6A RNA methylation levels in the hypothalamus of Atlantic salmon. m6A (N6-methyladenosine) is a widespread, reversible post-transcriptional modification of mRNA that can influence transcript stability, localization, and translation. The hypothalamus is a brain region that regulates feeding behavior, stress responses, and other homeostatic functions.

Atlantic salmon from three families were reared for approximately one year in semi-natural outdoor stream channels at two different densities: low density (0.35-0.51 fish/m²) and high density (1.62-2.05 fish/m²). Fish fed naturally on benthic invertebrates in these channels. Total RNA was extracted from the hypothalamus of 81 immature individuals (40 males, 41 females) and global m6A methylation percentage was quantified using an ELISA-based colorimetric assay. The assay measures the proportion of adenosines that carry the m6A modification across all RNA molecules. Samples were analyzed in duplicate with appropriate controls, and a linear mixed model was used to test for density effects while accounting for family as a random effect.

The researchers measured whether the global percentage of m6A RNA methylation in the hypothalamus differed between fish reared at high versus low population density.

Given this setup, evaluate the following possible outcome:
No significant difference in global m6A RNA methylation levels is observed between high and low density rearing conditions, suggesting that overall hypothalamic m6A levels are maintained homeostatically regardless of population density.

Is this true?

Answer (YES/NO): YES